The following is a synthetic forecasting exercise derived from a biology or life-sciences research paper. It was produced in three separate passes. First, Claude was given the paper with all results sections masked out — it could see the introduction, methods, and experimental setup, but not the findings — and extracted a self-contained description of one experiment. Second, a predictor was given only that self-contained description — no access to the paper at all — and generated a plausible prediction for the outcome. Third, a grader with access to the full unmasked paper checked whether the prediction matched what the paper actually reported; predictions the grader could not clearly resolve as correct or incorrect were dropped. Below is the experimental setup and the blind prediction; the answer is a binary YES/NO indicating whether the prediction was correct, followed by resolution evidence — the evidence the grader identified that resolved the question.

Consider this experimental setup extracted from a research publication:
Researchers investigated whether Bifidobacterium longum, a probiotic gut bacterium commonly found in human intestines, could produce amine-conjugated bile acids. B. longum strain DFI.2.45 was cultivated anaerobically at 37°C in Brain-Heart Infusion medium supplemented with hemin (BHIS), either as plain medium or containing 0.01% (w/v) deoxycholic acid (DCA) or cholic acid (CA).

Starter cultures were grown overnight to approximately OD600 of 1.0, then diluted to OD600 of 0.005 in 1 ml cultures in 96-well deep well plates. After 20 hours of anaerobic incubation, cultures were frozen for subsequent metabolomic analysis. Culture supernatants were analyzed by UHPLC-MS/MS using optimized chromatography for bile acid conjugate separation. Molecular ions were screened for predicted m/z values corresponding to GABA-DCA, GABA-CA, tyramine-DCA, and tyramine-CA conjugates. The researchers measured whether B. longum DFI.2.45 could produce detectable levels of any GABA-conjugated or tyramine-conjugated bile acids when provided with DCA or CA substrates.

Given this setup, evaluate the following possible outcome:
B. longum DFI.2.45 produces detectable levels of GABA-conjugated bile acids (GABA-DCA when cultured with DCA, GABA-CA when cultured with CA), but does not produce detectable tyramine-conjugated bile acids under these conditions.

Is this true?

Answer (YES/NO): NO